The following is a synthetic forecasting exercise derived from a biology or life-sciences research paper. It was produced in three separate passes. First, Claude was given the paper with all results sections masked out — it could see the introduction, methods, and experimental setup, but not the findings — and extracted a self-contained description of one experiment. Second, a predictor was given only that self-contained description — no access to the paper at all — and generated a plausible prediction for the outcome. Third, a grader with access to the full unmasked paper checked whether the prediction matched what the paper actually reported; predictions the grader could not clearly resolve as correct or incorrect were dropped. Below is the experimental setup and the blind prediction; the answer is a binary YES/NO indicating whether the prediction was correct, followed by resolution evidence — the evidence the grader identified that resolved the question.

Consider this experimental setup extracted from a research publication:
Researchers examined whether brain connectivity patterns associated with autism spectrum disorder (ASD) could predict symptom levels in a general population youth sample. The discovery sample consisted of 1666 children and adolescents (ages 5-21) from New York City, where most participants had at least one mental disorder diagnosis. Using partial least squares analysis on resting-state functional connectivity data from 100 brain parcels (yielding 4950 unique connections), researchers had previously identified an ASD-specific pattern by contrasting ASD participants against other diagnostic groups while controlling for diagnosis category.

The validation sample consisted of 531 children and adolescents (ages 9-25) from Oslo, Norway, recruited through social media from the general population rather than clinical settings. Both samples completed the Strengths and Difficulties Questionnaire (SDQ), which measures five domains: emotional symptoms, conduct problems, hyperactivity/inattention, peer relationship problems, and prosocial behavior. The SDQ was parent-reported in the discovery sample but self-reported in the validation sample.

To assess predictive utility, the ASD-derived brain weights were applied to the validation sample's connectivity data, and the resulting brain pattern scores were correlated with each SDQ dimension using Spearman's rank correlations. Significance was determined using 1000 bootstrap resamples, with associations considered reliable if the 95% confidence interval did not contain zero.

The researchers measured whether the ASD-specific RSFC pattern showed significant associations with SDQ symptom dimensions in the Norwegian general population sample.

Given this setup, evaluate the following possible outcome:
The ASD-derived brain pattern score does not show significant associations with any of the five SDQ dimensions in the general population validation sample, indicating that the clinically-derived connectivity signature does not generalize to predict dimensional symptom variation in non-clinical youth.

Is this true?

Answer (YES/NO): NO